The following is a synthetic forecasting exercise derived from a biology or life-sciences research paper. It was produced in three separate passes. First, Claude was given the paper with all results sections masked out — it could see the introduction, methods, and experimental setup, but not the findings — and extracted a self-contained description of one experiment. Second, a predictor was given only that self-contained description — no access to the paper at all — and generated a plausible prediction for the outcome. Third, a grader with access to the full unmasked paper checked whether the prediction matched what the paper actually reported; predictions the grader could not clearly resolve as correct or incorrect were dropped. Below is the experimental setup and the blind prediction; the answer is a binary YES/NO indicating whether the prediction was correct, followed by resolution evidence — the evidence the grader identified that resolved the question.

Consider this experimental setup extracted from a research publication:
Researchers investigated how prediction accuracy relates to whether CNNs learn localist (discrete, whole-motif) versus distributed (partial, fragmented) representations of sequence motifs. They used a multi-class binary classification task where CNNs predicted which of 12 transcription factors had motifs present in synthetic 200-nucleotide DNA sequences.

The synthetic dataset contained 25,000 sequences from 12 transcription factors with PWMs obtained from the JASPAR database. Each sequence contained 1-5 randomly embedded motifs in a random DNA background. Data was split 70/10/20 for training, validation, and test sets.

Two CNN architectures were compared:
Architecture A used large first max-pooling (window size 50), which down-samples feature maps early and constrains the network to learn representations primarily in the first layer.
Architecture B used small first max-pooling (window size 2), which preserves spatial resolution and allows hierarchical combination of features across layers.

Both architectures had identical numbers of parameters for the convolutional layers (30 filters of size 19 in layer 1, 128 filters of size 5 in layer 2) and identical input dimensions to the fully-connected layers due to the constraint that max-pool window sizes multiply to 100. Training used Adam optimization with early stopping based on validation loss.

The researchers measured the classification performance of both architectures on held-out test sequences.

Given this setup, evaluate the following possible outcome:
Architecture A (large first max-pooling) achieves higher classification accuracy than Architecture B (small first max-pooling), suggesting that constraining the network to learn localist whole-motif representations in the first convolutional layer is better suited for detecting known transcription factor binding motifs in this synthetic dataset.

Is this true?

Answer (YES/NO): NO